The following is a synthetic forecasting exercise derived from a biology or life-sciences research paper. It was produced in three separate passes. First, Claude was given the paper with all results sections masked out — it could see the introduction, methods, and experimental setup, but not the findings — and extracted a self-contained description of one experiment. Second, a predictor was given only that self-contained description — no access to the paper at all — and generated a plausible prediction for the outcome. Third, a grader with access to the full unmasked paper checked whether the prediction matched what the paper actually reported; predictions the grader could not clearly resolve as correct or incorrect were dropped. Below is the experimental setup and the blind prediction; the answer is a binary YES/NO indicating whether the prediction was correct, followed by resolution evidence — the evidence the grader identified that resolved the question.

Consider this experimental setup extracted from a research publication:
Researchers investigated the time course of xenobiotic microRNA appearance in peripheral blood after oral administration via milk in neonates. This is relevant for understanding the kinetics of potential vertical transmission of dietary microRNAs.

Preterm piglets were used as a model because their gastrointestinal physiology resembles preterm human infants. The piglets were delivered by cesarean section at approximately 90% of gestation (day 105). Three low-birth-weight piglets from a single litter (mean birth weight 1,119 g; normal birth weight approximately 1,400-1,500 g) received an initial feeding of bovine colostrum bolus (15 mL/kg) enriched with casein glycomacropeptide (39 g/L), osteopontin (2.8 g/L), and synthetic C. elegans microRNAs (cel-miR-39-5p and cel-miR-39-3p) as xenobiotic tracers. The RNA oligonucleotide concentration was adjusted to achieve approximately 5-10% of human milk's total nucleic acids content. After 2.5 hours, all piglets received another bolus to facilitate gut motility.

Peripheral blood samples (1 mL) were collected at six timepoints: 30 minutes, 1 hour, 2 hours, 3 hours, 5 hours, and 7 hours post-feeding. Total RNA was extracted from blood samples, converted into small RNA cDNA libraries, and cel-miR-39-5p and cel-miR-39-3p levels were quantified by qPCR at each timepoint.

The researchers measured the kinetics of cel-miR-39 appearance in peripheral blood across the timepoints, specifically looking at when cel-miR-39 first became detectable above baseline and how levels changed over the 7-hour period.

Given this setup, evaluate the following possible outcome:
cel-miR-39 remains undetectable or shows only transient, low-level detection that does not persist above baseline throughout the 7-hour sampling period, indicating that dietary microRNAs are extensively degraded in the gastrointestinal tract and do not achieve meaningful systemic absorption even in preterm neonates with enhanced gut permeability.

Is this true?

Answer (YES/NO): NO